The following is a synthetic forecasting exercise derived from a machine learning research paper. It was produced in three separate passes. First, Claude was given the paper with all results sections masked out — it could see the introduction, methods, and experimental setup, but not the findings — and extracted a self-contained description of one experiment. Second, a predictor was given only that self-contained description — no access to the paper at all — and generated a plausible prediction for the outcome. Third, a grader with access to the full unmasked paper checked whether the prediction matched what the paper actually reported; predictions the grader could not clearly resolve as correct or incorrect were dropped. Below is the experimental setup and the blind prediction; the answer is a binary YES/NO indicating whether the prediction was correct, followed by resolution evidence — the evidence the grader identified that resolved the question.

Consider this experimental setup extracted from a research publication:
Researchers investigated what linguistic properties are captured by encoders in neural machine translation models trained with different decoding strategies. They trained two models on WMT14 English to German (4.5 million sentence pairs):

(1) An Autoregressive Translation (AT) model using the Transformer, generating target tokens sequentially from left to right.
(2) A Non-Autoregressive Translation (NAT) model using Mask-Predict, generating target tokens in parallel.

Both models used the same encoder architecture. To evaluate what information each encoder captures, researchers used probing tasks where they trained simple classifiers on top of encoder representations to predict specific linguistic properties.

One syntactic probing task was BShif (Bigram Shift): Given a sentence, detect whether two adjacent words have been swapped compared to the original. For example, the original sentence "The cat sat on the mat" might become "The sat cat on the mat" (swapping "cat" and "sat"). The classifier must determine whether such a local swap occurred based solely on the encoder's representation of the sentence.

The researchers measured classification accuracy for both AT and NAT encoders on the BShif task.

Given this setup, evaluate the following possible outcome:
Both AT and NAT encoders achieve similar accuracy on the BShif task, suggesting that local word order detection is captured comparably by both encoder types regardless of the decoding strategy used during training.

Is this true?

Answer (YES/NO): NO